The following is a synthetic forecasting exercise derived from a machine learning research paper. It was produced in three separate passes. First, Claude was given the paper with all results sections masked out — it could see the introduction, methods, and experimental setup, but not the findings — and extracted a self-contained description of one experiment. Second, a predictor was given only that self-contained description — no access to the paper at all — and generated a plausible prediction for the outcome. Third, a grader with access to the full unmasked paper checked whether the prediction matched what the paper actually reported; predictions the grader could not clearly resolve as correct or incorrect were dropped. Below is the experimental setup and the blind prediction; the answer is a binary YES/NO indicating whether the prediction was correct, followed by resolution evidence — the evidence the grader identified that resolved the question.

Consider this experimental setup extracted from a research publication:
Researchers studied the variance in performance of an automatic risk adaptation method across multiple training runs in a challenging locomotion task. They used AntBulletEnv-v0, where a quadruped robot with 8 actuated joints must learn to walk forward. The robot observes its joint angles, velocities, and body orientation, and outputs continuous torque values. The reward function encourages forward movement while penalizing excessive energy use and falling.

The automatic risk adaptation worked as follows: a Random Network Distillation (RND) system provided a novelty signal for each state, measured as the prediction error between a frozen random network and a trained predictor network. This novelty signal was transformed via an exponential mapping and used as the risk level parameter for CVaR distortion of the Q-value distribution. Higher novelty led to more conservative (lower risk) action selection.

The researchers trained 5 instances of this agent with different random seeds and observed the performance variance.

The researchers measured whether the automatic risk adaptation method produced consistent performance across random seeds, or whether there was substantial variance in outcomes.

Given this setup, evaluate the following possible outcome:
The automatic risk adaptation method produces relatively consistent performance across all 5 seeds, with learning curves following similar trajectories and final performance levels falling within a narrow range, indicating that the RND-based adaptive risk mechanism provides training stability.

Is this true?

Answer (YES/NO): NO